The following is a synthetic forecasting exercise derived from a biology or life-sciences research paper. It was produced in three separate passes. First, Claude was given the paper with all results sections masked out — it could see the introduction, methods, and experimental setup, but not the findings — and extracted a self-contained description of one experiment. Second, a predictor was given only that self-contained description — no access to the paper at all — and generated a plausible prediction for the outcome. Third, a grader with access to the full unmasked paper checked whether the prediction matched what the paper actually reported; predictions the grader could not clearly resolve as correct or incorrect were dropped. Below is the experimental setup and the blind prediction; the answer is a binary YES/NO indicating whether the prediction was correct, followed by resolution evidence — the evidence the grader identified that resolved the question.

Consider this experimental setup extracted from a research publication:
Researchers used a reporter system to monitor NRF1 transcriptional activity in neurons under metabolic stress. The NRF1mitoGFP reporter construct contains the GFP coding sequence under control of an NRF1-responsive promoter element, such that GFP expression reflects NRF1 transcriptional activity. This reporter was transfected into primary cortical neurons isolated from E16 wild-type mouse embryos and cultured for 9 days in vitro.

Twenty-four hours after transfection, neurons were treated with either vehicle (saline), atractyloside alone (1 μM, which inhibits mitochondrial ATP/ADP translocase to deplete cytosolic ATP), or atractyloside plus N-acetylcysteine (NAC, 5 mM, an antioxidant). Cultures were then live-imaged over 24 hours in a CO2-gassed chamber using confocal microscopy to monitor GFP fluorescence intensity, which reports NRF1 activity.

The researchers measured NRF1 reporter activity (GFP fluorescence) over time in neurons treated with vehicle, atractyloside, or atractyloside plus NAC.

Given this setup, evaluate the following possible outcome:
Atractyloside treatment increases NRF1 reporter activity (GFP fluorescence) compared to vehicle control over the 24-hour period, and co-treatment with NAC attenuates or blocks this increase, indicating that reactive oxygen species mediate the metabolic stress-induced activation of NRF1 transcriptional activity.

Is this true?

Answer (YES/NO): YES